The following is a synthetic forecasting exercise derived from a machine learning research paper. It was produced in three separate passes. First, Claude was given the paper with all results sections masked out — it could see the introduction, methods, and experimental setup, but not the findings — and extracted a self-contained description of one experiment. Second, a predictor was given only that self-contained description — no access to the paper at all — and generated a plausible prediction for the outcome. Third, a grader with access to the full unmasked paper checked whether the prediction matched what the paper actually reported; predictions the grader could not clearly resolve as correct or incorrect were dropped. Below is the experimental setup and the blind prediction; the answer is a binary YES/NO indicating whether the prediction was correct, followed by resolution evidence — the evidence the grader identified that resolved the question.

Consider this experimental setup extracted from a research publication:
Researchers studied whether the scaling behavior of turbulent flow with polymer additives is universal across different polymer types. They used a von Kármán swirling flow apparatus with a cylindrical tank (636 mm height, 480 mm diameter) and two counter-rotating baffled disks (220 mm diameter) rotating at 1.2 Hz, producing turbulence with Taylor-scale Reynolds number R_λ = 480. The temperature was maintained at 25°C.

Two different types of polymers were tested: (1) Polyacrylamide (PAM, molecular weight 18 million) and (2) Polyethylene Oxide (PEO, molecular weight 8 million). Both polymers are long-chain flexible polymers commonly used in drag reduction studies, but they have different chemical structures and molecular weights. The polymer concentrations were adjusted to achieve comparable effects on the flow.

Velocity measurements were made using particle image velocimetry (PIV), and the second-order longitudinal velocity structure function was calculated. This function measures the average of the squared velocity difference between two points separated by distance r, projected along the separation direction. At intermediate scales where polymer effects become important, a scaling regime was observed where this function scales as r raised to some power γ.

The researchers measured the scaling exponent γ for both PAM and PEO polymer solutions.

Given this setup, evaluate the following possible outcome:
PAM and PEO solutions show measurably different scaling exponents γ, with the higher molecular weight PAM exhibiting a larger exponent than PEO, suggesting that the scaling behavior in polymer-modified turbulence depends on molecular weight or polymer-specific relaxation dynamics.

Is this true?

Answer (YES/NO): NO